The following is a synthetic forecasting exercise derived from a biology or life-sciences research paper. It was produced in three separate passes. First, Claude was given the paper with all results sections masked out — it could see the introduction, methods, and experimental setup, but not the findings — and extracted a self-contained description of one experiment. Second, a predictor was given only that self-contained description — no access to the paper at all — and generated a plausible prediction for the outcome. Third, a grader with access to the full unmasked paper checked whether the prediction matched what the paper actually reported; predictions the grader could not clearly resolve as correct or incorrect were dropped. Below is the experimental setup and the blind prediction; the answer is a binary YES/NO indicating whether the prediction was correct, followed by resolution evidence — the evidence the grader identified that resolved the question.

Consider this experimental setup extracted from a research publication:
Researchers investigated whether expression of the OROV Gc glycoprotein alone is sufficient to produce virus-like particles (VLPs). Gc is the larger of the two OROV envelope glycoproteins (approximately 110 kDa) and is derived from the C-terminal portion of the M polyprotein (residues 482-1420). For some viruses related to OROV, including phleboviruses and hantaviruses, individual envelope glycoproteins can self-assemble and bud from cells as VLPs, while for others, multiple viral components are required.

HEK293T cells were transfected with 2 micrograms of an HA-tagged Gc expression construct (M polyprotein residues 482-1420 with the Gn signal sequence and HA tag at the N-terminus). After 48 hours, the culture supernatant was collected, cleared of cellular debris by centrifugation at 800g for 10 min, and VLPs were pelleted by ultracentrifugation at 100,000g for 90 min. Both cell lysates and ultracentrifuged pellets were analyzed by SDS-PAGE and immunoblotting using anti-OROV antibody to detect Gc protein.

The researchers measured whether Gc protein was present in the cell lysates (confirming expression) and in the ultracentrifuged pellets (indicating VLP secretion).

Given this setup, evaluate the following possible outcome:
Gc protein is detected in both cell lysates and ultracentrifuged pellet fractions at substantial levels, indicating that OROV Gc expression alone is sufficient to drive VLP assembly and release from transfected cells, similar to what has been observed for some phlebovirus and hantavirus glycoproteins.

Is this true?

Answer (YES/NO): NO